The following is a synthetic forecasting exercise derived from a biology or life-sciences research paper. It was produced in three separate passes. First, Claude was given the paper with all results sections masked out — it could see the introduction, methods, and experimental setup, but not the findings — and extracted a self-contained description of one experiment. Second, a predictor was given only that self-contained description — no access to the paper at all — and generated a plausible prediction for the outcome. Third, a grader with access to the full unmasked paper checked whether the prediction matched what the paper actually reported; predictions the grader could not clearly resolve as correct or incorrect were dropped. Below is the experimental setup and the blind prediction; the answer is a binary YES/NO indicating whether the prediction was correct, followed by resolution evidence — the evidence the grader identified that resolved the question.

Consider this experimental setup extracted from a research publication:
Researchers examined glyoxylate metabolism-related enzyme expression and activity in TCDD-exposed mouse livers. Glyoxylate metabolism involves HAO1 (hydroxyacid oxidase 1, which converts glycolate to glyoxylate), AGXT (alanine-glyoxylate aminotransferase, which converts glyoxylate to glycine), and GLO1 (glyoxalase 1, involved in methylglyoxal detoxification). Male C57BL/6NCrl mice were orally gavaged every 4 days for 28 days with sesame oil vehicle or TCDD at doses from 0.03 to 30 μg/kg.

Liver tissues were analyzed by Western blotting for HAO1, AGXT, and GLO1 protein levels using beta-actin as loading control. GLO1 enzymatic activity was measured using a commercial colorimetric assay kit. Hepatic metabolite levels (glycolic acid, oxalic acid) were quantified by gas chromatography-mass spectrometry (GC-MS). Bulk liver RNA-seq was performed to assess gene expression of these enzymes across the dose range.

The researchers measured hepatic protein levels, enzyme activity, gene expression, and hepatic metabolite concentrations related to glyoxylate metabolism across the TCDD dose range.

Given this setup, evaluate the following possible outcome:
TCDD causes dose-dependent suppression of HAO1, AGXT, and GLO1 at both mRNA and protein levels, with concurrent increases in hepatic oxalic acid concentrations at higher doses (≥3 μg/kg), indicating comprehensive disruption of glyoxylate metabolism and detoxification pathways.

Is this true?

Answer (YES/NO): NO